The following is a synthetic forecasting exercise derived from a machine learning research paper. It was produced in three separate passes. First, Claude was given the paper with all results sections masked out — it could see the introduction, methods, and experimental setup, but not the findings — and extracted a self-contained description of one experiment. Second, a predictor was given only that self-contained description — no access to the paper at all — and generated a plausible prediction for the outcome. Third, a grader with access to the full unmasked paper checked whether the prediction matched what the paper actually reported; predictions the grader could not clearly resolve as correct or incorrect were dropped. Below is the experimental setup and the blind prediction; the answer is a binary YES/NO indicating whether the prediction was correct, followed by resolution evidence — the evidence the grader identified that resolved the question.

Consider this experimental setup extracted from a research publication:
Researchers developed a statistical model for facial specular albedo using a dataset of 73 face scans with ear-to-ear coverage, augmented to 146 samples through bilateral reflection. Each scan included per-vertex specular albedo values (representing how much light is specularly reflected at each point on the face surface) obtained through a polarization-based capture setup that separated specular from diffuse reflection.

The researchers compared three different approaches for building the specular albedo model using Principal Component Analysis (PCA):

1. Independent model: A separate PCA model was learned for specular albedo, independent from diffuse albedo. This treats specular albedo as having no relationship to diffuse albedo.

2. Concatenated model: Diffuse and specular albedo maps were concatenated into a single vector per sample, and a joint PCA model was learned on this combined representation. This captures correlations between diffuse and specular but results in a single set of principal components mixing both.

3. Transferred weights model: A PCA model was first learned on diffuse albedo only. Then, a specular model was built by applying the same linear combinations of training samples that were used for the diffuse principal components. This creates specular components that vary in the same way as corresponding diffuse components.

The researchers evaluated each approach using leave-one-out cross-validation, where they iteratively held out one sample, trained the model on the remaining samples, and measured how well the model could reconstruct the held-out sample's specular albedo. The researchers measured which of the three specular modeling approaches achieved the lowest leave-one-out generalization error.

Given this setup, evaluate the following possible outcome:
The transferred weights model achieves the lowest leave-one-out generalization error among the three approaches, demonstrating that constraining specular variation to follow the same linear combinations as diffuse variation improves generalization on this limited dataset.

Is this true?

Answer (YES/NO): NO